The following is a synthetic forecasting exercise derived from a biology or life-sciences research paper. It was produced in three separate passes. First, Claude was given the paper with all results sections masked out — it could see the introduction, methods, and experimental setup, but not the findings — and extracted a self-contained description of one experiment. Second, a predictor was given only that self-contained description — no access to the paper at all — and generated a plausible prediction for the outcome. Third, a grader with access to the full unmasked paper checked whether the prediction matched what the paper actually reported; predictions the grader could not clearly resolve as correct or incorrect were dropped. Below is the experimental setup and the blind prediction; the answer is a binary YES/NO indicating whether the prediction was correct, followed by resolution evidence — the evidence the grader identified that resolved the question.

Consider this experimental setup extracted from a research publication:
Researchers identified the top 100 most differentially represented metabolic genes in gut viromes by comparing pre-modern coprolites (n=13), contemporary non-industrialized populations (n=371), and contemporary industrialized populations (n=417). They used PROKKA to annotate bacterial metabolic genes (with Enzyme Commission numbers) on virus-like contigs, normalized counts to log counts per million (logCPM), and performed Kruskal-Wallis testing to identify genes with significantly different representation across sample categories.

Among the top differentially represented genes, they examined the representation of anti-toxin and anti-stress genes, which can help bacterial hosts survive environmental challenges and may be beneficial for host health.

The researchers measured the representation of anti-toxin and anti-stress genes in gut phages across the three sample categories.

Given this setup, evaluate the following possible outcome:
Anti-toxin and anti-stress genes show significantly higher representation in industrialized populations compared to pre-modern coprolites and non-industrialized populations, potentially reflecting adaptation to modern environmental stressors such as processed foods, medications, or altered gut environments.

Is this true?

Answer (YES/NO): NO